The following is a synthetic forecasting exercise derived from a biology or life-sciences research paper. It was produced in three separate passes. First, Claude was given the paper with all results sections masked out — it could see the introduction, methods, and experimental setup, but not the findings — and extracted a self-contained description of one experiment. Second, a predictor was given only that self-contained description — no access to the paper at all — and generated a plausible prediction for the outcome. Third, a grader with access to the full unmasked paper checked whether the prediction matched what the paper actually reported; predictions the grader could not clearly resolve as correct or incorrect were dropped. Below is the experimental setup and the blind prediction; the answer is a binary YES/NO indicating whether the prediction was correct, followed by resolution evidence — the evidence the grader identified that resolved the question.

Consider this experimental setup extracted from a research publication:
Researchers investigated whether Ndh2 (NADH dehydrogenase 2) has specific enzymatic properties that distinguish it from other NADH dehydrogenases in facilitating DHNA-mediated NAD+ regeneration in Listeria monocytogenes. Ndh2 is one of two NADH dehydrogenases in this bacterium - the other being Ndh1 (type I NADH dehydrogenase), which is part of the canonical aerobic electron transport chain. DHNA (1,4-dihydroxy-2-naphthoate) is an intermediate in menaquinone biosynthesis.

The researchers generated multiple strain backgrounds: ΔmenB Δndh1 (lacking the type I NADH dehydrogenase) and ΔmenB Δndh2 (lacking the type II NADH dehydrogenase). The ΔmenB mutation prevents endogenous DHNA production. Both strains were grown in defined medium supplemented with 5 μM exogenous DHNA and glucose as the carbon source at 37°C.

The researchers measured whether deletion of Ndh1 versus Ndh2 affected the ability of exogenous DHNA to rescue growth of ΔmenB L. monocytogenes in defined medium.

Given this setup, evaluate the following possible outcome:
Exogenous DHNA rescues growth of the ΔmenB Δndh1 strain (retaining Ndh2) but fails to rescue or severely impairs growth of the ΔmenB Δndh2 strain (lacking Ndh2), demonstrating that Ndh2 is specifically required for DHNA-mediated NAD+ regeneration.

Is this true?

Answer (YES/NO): YES